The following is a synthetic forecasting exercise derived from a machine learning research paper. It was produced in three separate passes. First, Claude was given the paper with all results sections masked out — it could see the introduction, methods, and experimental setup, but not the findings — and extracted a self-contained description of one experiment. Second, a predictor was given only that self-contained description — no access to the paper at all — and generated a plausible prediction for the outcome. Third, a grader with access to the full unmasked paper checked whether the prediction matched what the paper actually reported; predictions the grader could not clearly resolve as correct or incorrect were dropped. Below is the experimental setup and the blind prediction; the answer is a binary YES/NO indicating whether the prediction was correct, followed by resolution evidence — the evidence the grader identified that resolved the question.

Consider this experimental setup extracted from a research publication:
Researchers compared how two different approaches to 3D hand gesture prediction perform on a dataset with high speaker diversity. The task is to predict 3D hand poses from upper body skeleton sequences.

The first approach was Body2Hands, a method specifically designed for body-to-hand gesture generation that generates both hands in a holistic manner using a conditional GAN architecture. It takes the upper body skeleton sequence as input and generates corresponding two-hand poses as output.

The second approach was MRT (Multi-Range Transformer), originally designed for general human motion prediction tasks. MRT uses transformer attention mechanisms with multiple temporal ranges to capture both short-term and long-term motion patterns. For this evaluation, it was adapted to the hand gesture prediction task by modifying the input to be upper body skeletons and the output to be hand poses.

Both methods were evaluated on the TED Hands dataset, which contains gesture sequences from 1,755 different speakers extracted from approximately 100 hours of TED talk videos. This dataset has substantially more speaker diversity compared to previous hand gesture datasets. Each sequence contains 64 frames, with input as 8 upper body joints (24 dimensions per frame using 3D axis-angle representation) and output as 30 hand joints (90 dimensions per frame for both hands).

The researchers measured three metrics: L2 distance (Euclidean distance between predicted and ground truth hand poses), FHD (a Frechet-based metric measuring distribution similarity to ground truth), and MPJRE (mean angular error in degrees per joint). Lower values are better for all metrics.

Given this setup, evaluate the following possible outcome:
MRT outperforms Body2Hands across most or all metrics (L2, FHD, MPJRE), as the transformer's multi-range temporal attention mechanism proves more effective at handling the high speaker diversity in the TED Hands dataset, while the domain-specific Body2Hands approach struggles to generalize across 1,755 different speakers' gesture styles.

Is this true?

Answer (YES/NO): YES